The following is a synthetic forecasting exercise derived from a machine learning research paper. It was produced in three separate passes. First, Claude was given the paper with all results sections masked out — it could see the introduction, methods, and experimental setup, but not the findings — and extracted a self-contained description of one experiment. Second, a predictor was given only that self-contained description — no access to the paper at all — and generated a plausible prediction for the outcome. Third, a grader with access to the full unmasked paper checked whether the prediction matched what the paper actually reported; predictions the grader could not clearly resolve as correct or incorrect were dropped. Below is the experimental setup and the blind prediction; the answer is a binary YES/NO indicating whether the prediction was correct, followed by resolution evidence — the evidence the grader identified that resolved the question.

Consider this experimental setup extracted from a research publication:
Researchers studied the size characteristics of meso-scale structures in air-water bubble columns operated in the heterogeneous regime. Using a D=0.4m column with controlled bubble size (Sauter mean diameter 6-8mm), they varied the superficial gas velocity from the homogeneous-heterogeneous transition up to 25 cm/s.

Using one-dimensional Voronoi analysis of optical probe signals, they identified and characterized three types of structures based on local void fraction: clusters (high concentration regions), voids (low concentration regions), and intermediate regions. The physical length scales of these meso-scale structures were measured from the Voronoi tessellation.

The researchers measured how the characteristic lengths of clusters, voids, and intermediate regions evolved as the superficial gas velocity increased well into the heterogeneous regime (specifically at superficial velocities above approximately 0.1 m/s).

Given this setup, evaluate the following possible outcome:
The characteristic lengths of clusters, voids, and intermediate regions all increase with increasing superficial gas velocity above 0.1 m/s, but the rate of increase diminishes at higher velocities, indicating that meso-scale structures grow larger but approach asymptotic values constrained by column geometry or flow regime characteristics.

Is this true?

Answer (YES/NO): NO